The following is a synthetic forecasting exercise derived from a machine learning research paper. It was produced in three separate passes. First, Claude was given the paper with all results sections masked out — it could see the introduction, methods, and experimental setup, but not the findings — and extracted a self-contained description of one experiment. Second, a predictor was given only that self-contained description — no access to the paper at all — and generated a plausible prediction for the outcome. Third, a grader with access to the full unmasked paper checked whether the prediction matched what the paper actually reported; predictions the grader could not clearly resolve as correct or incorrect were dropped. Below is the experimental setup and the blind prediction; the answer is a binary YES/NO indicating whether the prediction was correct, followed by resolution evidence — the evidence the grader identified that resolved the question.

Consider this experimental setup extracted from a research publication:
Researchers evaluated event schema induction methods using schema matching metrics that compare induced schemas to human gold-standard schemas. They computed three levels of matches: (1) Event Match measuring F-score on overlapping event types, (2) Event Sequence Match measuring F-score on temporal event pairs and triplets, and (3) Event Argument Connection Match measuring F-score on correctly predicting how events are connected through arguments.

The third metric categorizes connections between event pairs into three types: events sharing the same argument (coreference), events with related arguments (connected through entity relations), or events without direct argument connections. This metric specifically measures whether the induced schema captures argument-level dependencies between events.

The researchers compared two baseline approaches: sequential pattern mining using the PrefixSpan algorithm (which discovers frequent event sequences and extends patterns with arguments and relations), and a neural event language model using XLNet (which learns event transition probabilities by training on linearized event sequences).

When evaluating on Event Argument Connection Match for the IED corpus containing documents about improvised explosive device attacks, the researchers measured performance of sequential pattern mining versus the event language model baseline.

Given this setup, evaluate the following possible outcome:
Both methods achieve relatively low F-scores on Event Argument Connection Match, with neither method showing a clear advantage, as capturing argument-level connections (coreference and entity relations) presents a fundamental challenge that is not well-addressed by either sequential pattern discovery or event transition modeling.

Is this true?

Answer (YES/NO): NO